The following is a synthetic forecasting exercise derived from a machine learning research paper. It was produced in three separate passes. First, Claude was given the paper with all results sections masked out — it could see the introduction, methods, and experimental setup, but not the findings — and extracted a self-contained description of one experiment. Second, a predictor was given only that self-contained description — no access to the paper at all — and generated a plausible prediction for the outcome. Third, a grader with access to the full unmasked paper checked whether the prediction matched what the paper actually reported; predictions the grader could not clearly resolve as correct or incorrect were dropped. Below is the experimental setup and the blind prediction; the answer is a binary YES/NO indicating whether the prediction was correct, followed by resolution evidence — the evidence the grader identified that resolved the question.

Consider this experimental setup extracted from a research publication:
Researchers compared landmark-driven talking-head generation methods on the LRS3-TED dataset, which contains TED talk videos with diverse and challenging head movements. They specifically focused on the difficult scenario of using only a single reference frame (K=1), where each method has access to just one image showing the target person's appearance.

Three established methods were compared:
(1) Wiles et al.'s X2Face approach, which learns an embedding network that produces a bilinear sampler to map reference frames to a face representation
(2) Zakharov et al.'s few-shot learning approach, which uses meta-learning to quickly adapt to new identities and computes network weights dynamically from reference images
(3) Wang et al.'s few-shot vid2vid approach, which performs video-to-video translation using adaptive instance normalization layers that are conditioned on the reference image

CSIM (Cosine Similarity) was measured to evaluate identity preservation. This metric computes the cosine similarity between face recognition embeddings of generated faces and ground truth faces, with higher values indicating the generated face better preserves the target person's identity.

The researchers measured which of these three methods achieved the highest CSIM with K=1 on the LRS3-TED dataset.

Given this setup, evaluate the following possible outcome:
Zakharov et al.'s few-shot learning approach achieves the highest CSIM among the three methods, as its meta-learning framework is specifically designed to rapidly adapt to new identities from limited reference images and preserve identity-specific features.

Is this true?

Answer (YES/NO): NO